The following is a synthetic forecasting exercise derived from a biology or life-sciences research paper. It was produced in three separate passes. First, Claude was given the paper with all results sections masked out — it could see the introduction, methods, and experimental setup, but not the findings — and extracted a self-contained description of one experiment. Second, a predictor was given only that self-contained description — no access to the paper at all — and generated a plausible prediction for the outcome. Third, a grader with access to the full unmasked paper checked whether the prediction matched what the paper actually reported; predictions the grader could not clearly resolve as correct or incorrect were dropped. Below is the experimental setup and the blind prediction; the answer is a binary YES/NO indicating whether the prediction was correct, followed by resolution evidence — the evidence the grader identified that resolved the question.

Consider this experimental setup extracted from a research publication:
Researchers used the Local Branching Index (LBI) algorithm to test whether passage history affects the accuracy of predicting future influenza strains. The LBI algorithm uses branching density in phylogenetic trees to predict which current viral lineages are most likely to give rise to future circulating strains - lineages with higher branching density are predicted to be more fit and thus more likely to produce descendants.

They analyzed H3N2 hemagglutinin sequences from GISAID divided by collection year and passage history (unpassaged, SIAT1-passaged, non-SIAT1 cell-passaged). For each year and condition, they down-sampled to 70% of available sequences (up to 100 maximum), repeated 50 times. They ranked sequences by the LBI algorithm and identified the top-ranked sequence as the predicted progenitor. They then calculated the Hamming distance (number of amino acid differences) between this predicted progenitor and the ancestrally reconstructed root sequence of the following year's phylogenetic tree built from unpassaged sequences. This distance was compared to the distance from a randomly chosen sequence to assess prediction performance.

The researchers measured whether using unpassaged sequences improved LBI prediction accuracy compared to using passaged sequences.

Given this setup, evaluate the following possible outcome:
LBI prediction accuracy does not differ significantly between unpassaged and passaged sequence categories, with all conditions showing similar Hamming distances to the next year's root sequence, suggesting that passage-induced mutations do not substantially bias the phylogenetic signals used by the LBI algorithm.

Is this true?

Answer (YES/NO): NO